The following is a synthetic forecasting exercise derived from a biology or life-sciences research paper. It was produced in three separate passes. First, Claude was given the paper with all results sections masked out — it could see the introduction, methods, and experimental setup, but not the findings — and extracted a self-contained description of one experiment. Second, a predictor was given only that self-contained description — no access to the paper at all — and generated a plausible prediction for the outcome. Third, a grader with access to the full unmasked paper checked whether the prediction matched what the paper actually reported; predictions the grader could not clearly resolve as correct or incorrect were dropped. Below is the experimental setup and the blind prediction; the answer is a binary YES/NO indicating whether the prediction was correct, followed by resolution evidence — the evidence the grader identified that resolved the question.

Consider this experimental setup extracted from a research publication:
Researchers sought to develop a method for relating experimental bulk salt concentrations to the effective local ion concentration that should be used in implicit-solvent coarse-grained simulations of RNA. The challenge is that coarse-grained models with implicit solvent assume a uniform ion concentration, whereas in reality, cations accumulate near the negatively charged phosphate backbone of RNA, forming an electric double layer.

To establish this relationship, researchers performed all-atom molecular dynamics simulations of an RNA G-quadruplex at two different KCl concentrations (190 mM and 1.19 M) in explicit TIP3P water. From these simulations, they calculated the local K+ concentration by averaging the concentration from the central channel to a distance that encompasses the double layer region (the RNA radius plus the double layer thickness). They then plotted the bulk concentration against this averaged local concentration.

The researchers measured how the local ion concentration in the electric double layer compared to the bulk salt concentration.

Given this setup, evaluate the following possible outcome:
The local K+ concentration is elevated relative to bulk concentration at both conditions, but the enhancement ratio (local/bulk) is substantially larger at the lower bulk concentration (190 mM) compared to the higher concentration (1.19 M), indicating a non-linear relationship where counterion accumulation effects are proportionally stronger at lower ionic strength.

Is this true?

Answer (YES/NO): NO